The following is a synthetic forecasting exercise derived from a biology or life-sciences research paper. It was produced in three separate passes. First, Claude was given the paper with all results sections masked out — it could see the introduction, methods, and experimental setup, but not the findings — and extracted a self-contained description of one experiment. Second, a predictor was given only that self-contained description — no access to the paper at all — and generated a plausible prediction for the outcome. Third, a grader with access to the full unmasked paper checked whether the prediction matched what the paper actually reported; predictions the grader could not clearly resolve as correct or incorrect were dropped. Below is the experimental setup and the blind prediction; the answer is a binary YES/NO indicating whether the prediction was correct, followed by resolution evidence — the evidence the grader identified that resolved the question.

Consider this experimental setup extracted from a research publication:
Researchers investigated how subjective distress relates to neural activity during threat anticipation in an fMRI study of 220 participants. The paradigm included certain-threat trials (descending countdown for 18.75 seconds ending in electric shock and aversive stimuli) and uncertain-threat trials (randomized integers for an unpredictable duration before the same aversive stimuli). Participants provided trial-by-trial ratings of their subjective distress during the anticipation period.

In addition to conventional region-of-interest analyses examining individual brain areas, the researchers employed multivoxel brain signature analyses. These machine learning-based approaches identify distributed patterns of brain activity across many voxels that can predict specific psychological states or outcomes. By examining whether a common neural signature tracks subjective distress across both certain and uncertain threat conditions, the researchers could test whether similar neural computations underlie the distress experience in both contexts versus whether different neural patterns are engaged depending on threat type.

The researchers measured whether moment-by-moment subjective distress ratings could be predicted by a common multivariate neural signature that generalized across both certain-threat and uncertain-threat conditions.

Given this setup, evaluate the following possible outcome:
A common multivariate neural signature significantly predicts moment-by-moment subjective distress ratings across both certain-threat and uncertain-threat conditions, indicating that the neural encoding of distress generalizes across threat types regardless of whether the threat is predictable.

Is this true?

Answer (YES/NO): NO